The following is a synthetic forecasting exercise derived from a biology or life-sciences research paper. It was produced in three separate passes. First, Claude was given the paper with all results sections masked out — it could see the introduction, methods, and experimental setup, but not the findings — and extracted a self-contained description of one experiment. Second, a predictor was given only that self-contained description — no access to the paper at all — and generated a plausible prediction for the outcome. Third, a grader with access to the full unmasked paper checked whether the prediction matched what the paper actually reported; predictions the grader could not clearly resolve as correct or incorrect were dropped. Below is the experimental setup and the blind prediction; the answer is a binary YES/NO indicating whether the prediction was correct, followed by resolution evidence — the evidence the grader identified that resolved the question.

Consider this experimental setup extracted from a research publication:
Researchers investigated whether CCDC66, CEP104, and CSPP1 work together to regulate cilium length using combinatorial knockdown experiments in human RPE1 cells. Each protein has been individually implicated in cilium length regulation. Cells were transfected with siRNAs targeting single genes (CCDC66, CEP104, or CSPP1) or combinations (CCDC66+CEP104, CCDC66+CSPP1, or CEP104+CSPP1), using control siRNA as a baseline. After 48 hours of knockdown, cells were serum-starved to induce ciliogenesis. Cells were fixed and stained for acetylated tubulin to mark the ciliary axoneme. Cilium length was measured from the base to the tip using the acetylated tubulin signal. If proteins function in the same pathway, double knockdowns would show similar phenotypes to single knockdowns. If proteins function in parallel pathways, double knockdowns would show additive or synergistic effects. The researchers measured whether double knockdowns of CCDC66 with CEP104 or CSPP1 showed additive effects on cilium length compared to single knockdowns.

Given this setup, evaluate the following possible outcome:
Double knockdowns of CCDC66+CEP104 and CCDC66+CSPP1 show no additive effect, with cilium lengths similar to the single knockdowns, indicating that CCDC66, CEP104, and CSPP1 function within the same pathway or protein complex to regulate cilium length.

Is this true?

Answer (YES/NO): NO